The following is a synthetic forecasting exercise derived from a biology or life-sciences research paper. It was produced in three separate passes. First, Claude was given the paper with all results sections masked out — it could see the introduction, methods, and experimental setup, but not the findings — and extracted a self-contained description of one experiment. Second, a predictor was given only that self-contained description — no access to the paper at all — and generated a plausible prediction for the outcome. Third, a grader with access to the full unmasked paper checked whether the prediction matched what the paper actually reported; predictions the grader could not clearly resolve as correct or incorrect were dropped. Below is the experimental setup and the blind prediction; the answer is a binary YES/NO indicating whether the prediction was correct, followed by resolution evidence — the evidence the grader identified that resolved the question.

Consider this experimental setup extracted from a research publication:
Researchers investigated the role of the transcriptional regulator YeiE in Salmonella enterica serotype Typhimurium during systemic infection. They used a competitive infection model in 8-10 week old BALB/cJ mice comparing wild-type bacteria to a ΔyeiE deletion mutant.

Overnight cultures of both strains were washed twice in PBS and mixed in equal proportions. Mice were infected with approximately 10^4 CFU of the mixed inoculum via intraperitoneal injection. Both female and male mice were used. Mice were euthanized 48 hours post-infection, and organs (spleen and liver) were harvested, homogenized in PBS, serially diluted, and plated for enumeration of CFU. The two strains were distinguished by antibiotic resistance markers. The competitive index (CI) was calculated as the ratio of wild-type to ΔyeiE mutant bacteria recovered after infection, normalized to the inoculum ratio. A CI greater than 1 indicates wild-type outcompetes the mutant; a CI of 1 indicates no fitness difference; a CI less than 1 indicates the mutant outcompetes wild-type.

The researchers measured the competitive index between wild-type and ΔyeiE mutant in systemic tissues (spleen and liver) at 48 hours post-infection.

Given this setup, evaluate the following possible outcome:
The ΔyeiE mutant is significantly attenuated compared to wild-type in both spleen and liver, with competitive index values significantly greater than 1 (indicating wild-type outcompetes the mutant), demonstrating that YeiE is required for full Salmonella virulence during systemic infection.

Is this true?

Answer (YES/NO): YES